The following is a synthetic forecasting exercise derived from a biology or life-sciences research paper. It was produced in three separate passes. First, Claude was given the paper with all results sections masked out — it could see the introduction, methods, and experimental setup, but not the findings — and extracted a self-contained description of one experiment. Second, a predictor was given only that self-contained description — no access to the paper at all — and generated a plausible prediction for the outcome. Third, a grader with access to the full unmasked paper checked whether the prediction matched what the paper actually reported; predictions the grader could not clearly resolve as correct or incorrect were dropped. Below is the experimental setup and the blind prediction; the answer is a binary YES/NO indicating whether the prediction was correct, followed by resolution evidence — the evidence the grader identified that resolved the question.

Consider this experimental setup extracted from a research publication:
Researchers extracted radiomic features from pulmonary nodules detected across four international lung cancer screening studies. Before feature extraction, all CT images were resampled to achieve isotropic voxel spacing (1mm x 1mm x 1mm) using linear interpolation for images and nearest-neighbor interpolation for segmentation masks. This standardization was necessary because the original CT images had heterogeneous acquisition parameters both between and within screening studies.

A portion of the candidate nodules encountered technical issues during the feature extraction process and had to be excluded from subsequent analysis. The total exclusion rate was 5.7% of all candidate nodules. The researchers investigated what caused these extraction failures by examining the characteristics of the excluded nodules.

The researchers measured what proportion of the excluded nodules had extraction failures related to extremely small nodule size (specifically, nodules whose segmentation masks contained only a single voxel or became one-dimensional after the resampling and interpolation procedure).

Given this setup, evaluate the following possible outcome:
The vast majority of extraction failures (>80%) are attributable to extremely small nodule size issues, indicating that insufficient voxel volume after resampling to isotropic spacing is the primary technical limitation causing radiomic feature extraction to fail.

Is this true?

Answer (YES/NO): NO